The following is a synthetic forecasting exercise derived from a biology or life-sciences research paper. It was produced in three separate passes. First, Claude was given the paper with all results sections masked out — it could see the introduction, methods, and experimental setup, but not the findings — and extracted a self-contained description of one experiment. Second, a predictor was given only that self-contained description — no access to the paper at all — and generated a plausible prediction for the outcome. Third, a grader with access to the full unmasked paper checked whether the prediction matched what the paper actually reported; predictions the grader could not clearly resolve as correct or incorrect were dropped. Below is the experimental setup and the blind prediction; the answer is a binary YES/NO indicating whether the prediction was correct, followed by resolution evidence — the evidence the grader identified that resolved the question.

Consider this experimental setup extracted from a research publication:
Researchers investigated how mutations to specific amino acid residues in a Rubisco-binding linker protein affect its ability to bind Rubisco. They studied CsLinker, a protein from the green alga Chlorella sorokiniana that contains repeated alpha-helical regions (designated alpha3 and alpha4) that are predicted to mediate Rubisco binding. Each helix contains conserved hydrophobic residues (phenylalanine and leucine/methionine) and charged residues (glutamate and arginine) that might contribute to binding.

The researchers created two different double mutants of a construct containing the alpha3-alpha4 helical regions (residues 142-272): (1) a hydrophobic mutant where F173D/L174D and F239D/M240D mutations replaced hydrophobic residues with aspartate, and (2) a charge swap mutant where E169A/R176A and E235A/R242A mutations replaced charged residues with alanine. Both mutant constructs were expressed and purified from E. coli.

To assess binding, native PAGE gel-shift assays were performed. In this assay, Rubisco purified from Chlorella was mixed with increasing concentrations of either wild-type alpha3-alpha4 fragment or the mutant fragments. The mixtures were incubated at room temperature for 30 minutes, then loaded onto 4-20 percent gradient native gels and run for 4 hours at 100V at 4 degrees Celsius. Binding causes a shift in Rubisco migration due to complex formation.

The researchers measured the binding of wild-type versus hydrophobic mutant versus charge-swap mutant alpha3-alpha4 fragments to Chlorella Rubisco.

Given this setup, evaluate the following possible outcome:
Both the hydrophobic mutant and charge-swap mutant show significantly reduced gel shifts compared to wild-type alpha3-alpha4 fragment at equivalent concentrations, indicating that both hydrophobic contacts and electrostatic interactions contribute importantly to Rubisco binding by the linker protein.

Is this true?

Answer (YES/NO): YES